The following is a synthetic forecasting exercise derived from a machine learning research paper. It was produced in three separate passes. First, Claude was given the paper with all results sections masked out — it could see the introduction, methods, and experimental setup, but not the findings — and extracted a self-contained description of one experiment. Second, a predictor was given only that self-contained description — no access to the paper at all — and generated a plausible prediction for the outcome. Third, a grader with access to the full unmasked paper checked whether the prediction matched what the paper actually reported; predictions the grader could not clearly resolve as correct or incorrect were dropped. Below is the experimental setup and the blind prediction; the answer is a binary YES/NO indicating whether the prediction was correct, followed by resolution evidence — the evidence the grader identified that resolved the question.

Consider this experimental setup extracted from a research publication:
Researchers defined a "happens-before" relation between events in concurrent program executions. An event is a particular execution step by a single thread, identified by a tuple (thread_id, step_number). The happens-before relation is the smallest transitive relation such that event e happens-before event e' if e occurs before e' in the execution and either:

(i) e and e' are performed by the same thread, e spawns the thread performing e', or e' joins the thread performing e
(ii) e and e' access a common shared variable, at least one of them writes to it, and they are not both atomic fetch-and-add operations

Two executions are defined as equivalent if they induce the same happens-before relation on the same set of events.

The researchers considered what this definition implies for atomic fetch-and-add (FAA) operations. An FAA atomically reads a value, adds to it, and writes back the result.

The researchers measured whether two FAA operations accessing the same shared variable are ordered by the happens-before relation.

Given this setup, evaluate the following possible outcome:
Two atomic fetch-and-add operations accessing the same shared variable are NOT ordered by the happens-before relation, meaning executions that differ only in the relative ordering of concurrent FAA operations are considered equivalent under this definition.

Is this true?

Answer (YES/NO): YES